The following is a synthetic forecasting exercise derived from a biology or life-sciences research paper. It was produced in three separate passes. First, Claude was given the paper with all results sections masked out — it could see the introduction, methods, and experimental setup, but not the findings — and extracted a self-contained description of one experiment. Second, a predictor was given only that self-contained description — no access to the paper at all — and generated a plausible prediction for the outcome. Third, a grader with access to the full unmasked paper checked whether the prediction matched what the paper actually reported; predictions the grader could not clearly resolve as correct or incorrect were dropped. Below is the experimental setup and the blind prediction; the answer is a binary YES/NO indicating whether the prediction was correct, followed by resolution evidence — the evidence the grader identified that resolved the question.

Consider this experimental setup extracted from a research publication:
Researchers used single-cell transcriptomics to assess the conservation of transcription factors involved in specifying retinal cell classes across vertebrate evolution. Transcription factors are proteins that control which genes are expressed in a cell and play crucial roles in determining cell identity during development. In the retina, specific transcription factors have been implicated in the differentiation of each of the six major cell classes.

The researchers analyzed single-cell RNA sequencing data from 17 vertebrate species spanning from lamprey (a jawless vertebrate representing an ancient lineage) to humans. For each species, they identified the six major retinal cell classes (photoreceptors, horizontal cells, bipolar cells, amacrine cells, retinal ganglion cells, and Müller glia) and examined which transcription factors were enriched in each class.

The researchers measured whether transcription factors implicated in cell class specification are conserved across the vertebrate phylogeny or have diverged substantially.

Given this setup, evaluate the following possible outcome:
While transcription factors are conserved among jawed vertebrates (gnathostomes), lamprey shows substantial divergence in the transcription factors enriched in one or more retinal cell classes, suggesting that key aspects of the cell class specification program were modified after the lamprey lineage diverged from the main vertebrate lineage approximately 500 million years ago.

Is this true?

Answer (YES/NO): NO